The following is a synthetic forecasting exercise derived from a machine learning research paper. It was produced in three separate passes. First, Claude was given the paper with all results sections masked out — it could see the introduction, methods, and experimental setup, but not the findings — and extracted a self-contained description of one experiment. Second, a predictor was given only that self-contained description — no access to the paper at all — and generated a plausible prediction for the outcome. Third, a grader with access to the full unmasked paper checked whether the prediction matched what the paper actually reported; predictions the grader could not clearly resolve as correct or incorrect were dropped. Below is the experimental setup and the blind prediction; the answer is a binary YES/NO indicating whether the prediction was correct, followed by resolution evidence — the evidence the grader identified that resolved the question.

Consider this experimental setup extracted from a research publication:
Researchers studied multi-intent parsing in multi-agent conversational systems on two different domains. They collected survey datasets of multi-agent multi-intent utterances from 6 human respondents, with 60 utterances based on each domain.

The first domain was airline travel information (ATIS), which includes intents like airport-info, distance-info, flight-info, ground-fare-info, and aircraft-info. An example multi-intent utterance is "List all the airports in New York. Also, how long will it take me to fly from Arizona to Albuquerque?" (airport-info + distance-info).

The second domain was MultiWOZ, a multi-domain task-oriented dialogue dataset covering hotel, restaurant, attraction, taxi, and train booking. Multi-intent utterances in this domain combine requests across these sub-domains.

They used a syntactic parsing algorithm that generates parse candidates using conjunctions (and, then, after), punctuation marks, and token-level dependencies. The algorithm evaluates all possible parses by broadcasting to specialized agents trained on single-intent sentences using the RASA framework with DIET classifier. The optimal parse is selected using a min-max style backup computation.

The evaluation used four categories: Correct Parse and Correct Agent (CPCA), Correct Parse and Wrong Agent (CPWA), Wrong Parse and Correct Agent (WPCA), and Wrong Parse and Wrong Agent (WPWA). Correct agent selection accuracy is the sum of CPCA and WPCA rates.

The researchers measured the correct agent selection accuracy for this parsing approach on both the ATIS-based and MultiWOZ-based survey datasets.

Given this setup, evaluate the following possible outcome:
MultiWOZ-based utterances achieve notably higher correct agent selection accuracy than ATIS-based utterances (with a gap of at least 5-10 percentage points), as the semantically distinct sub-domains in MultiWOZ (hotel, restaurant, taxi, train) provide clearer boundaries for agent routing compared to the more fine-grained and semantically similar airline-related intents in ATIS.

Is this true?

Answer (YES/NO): NO